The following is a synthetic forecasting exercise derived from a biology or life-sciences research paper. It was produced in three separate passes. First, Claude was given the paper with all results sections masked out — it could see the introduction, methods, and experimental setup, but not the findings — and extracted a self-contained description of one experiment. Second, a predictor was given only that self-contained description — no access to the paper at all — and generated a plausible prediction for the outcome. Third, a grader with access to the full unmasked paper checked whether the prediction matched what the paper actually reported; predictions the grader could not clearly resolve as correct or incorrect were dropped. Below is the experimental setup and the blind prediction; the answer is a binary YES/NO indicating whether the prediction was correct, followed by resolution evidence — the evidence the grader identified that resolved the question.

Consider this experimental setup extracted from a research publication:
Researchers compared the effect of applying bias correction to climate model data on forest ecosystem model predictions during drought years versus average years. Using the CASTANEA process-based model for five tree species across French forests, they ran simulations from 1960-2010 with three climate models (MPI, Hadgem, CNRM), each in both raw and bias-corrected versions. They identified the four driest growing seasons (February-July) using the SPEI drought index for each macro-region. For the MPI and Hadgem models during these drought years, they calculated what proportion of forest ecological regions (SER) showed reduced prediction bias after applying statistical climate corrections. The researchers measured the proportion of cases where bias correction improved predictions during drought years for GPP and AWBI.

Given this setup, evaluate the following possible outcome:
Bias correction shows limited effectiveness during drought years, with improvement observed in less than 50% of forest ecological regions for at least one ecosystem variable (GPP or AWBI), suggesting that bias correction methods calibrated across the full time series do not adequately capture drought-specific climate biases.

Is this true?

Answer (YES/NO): NO